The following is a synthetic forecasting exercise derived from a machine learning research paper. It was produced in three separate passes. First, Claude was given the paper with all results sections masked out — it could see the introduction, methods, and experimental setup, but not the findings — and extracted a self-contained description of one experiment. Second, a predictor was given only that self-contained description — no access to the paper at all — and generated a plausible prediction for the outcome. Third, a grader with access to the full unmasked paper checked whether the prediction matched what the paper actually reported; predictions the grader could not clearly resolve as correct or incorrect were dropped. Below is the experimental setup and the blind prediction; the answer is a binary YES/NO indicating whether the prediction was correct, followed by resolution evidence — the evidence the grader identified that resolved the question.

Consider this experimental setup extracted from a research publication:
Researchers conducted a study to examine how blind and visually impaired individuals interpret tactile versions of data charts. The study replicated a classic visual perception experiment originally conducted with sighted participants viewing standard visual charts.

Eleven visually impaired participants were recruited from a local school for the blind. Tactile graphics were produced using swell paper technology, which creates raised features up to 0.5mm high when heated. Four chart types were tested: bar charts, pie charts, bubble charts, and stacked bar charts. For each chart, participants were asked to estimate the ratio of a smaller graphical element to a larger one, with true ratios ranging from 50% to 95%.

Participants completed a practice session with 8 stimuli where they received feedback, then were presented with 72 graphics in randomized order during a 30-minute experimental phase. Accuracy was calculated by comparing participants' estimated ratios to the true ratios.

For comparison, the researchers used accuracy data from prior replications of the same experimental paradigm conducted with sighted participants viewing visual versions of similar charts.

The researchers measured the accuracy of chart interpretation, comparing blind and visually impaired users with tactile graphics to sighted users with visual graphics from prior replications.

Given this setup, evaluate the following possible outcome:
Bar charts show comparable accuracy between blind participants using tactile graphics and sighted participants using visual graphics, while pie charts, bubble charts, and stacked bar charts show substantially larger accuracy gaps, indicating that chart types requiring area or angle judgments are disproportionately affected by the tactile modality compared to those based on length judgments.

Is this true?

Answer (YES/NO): NO